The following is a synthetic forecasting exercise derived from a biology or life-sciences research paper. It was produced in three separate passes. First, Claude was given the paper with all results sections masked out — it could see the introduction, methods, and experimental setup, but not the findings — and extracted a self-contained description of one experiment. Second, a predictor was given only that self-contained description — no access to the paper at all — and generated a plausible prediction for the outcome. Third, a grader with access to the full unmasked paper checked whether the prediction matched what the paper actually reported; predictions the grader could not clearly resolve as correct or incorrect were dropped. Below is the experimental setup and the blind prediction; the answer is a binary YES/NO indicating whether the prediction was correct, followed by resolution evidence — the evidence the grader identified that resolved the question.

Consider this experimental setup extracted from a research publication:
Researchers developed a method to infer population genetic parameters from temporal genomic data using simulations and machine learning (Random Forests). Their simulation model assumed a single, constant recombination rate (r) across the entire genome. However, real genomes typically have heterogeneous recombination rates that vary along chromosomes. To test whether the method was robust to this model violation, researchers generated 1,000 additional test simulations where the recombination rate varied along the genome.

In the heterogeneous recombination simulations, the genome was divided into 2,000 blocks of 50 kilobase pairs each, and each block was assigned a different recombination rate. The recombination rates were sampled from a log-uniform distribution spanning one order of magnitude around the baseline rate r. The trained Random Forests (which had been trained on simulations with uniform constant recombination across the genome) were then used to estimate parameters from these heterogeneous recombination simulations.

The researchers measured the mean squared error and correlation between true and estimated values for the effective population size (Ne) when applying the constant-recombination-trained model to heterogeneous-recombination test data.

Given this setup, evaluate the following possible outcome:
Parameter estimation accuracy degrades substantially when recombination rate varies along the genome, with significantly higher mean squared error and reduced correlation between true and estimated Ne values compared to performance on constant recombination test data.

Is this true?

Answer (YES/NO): NO